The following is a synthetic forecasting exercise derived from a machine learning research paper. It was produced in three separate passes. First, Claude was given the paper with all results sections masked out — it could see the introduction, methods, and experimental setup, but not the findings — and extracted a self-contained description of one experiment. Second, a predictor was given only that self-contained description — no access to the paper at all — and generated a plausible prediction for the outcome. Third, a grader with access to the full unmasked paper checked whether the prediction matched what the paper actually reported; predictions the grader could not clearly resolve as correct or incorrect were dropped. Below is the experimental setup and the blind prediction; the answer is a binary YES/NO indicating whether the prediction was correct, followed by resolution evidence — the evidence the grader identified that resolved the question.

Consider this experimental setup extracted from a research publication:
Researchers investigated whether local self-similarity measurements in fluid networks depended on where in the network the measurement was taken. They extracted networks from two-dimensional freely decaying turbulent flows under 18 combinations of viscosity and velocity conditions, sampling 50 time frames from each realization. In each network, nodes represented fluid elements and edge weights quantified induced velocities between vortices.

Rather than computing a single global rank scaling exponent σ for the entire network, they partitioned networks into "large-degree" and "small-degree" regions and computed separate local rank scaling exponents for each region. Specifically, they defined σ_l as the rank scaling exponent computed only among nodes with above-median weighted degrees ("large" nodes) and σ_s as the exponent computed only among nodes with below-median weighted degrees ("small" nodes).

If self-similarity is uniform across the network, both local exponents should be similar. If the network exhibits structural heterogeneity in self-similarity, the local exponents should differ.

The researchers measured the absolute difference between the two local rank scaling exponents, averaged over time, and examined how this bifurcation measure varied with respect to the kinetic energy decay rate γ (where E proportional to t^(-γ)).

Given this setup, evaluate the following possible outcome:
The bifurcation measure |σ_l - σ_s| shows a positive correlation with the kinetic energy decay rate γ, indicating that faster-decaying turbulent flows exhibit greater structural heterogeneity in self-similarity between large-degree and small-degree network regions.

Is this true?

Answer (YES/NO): YES